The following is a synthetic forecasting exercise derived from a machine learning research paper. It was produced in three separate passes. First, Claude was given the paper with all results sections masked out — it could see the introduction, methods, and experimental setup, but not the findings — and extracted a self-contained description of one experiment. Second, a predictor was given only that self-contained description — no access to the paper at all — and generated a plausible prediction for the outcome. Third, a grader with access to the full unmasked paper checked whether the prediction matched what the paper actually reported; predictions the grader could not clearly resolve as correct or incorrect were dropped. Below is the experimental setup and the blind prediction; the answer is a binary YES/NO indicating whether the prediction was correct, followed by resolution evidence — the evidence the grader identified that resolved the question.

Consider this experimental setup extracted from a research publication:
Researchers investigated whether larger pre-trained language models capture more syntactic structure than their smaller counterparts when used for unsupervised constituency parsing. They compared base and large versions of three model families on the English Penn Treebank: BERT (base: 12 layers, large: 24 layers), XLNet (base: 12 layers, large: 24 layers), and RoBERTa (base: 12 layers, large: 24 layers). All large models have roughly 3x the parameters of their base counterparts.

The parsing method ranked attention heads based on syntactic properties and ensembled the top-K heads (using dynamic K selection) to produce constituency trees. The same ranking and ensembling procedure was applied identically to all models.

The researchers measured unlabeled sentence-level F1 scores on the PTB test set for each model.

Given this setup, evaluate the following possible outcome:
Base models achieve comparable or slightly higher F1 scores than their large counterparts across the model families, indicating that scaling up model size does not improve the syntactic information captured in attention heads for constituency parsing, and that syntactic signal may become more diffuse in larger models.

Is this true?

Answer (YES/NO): NO